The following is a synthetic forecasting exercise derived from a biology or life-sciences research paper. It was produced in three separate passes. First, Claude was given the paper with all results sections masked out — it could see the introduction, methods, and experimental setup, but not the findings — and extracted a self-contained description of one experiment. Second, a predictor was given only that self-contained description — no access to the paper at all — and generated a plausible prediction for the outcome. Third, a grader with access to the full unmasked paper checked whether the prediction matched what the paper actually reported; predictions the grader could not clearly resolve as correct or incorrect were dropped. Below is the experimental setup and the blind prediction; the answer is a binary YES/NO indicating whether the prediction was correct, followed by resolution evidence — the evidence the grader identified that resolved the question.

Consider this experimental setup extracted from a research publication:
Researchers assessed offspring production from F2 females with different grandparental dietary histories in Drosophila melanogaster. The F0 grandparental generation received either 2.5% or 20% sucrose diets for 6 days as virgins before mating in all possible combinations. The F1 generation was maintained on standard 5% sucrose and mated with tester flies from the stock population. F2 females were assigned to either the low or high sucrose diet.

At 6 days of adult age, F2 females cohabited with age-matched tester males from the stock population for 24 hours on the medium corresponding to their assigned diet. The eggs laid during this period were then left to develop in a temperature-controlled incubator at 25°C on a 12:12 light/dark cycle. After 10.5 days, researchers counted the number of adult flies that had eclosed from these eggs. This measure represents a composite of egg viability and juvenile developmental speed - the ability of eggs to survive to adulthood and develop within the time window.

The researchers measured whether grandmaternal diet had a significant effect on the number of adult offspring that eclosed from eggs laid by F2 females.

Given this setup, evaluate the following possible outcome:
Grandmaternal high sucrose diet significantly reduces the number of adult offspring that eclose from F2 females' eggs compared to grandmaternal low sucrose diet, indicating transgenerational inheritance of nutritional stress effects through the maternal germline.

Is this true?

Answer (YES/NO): NO